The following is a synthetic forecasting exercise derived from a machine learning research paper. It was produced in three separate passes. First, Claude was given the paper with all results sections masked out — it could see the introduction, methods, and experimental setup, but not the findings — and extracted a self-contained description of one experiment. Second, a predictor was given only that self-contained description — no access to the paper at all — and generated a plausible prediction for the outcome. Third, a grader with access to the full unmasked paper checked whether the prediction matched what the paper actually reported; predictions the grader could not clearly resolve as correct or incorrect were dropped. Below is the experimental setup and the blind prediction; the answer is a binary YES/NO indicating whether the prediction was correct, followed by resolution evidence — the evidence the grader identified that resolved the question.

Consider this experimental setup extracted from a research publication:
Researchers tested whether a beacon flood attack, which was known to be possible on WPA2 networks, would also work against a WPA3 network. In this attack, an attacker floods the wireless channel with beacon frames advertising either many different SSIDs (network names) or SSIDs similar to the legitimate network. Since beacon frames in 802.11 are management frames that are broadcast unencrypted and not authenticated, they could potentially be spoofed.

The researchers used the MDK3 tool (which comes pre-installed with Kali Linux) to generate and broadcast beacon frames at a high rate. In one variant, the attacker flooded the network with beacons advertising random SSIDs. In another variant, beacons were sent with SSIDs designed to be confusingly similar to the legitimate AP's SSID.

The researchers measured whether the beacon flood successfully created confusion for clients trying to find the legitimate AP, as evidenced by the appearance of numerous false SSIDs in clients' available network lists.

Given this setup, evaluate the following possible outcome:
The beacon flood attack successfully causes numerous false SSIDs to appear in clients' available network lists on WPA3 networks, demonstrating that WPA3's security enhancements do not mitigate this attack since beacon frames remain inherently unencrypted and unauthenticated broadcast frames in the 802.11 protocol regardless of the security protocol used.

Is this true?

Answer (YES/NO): YES